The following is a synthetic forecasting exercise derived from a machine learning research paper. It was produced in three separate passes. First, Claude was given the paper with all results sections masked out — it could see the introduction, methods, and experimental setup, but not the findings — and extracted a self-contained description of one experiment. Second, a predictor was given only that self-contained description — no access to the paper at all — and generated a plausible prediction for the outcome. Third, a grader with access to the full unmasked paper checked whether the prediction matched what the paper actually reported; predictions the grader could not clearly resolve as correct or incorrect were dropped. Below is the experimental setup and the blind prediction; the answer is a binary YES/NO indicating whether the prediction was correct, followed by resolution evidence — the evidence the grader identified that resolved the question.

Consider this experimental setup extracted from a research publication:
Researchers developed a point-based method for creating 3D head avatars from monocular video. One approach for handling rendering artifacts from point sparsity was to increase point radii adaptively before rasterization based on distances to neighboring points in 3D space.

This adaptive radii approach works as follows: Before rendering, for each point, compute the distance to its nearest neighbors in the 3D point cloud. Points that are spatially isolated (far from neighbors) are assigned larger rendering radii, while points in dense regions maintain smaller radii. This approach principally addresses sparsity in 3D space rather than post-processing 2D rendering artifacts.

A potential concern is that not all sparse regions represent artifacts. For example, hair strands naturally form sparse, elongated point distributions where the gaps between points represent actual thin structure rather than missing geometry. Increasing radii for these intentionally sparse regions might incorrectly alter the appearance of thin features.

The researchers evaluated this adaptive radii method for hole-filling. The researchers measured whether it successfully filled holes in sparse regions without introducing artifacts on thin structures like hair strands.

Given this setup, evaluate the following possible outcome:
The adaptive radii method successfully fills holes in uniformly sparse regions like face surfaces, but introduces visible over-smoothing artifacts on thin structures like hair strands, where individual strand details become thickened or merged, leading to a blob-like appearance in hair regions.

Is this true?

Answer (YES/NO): NO